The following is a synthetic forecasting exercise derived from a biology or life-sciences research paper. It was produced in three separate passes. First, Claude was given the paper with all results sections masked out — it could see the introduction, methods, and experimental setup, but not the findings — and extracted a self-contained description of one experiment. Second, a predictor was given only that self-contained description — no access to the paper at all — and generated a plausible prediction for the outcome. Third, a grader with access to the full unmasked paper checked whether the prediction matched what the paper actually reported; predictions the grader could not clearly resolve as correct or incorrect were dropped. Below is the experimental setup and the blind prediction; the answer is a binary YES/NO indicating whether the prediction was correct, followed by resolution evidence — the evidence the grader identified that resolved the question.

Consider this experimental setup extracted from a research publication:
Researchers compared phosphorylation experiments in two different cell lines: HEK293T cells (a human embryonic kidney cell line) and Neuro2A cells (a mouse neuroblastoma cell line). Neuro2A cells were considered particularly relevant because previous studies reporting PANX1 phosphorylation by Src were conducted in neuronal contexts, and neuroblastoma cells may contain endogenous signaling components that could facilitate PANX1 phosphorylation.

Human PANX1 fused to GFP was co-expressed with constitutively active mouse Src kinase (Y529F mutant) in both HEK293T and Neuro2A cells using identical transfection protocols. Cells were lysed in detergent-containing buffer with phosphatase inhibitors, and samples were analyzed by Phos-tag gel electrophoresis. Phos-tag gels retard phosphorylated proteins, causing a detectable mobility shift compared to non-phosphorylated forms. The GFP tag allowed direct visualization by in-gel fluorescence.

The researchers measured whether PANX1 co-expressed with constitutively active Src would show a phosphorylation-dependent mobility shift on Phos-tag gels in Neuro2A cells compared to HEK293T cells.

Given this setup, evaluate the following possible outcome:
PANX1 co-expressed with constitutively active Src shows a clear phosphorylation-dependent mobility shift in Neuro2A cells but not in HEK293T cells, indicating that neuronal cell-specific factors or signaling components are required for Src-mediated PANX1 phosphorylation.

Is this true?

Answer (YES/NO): NO